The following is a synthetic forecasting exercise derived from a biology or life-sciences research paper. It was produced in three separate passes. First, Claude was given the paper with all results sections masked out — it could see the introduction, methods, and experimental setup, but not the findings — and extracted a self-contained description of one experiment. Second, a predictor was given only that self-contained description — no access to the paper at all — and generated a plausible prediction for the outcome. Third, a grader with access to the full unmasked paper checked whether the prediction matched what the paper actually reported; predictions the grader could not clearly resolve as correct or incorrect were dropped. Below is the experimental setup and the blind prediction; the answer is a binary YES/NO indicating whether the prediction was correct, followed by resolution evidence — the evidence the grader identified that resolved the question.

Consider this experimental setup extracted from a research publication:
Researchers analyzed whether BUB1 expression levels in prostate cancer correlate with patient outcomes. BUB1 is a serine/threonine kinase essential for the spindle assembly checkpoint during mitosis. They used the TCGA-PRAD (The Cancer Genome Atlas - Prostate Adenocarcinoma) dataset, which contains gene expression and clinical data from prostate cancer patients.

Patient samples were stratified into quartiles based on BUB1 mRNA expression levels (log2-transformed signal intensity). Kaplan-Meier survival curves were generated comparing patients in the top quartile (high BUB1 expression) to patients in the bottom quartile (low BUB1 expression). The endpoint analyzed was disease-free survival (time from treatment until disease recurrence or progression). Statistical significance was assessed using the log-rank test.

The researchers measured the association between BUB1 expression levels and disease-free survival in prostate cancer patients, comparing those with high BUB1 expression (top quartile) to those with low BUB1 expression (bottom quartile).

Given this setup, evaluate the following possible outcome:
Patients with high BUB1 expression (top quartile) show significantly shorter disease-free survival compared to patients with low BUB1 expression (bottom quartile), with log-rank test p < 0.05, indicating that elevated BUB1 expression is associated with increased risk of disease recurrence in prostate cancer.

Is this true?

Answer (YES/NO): YES